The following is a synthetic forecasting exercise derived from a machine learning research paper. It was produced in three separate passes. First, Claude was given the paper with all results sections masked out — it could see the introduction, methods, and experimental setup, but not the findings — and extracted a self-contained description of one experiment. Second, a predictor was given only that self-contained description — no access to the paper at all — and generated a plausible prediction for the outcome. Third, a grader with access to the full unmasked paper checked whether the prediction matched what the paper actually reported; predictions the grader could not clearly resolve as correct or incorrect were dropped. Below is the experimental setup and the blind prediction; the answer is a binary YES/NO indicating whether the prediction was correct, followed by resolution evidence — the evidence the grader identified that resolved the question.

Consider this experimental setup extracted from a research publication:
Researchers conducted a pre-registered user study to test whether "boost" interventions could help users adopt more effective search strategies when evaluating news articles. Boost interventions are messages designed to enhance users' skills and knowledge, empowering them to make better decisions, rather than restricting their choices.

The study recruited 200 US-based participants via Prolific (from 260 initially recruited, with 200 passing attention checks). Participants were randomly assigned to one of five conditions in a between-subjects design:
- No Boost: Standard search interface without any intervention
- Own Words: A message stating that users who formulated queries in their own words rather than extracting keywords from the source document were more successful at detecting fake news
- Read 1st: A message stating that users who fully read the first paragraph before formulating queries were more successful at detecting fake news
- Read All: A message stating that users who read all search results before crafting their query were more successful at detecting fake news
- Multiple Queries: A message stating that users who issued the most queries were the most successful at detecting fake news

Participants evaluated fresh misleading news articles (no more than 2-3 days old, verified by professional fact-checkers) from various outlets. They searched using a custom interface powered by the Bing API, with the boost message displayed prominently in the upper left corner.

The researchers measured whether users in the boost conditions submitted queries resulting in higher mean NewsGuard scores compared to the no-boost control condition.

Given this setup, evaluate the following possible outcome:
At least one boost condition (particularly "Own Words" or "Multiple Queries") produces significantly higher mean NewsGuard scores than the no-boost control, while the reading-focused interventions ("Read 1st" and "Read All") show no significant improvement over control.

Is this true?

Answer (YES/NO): NO